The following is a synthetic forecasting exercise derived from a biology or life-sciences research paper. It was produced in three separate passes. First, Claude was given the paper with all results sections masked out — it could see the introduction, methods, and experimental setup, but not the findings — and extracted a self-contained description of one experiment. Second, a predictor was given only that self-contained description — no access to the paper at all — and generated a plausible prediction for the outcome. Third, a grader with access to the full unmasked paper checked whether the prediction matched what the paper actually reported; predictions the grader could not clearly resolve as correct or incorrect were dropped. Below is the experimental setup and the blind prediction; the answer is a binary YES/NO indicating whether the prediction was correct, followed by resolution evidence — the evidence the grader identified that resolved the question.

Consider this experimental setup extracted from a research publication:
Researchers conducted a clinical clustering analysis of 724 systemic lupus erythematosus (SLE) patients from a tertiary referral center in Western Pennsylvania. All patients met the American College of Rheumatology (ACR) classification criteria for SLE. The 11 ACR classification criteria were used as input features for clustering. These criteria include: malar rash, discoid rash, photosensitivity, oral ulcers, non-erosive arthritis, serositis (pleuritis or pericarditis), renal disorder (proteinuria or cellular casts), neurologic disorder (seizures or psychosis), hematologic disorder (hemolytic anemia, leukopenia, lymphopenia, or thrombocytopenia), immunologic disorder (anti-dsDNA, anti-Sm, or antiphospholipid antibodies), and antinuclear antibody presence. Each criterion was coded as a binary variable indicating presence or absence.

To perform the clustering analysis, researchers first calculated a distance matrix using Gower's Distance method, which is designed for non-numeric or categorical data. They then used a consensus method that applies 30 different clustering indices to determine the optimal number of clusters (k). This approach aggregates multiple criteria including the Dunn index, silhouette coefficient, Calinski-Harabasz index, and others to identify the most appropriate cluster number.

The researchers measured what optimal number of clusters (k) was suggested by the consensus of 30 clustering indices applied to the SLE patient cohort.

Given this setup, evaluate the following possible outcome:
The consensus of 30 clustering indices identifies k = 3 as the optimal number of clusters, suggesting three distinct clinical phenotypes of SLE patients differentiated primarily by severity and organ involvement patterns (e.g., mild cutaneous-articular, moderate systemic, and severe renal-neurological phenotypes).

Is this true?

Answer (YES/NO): NO